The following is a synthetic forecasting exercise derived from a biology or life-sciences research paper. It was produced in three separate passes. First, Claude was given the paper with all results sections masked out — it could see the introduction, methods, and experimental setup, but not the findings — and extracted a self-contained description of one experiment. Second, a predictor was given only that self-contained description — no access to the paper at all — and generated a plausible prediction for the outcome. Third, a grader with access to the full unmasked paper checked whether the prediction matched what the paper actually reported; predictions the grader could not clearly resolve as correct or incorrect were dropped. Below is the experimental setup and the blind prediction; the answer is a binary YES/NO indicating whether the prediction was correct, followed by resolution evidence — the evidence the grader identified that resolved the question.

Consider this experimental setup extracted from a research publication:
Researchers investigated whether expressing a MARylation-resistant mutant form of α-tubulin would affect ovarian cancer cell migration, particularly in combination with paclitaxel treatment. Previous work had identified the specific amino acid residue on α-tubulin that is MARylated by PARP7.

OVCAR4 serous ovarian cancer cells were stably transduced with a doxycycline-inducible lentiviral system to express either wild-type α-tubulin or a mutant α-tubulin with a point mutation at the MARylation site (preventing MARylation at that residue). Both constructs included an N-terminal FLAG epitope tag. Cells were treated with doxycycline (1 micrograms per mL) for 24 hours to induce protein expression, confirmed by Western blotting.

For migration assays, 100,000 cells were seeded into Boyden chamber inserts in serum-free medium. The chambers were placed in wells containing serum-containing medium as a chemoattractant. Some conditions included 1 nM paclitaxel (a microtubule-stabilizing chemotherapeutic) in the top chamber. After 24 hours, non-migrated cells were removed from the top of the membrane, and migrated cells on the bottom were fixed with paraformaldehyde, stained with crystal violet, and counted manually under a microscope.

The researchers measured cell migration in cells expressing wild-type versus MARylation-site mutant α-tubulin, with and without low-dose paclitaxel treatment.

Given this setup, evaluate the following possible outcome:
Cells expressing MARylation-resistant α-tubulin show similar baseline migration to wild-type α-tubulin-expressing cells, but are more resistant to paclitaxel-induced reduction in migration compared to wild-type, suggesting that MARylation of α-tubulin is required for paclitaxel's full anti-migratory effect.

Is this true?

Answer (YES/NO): NO